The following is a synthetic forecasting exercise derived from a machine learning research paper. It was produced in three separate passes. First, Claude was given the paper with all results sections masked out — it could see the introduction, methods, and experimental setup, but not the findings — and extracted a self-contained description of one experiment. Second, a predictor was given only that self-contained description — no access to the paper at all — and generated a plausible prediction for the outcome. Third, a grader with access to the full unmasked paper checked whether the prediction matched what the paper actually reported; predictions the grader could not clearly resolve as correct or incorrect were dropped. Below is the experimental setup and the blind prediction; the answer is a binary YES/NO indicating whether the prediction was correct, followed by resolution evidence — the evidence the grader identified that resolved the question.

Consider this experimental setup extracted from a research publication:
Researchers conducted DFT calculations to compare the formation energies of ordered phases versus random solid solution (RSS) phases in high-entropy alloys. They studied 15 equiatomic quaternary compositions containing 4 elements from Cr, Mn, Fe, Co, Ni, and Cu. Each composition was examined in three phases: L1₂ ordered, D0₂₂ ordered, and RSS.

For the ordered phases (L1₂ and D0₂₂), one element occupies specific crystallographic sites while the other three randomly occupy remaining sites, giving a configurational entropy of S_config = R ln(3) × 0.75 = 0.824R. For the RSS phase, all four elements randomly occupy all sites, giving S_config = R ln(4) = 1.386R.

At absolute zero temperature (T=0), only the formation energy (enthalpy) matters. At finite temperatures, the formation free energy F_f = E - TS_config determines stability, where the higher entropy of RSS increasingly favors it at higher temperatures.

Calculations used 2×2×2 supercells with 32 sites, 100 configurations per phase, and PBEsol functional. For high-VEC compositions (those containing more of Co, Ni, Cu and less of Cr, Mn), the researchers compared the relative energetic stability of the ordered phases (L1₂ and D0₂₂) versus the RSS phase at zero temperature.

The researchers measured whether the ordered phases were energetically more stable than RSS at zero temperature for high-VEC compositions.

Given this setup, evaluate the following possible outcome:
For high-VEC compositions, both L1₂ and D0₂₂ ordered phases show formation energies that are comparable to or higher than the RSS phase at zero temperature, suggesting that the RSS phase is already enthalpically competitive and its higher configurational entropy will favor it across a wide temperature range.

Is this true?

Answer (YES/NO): NO